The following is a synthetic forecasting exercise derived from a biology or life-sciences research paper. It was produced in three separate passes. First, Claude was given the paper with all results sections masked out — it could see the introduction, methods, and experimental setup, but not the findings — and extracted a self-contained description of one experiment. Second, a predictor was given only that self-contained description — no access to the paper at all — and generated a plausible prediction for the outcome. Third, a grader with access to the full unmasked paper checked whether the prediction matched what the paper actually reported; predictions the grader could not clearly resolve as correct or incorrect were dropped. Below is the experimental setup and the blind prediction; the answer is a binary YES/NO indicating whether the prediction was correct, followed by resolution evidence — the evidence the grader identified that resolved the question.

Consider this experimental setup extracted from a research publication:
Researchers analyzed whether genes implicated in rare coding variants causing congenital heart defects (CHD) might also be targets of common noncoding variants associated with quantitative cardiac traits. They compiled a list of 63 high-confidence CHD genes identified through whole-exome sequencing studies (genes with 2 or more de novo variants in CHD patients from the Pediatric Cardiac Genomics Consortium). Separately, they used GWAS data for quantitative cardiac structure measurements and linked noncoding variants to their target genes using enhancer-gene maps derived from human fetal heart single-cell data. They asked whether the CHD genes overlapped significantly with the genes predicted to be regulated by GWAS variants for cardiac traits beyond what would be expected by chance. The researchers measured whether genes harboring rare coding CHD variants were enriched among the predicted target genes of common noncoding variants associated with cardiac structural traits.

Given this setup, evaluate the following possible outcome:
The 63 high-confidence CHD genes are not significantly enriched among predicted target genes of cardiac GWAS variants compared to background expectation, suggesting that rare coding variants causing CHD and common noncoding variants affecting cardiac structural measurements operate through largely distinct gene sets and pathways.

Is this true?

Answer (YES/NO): NO